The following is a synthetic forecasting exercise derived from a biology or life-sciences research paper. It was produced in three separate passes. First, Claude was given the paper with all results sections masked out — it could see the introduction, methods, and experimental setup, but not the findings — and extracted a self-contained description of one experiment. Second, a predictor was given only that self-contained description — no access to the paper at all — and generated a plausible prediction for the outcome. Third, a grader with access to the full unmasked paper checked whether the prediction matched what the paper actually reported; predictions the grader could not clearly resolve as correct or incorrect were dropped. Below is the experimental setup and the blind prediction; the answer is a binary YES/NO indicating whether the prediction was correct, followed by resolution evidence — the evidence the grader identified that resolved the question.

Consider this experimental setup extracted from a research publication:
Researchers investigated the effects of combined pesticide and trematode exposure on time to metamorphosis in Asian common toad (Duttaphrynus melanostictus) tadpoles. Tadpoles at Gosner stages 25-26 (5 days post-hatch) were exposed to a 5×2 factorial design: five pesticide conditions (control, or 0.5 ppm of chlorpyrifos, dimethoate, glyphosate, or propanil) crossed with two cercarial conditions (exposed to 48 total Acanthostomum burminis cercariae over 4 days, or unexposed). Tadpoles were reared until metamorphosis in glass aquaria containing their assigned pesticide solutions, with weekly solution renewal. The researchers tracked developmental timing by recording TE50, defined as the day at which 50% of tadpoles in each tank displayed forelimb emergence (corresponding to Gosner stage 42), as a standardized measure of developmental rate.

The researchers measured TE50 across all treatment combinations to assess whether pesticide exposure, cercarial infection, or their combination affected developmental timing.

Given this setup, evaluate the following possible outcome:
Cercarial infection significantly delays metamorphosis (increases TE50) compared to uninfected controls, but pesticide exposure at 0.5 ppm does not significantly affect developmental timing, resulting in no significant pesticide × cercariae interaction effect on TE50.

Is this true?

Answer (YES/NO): NO